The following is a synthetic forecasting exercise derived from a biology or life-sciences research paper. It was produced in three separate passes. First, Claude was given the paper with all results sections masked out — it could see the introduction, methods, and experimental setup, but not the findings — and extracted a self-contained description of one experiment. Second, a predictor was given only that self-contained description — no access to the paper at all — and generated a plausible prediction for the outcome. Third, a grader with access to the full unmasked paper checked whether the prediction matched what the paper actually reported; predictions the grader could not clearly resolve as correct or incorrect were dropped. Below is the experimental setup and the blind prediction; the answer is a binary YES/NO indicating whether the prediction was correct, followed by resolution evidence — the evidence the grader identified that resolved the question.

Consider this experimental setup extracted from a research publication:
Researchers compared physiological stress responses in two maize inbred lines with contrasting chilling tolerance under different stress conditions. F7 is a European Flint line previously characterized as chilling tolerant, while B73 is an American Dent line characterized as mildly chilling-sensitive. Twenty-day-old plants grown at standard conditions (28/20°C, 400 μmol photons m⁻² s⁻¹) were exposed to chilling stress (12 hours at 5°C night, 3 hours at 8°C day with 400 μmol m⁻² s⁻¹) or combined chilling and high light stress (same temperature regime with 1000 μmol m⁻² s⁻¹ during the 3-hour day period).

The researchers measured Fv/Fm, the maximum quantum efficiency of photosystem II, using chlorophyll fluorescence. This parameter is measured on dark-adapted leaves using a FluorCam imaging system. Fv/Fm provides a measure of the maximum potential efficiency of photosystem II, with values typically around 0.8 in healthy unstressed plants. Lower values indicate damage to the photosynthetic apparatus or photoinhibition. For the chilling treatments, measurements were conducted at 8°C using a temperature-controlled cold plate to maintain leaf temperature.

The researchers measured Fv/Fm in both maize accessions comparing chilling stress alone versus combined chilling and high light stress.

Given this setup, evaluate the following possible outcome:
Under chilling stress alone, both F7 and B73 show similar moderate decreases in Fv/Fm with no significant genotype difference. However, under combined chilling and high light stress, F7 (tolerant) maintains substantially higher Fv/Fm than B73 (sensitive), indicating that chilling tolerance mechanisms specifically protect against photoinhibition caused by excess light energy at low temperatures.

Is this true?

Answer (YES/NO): NO